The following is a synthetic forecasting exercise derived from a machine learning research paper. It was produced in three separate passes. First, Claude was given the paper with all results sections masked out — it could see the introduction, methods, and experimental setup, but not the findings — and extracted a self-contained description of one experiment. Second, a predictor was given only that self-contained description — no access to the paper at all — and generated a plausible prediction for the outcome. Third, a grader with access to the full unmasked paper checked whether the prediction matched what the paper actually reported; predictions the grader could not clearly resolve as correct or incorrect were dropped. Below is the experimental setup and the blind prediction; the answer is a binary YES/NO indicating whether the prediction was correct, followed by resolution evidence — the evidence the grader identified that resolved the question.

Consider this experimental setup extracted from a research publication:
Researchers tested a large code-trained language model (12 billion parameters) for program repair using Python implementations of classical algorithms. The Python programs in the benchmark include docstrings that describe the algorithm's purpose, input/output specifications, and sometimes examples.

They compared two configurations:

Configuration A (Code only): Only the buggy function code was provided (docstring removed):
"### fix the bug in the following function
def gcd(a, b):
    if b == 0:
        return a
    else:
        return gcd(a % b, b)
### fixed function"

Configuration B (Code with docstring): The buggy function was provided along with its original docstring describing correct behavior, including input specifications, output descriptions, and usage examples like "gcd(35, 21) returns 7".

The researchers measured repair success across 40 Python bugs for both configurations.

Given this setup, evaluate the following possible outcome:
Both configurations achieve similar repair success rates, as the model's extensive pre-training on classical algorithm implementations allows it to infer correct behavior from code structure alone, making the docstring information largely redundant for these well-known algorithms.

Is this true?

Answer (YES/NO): YES